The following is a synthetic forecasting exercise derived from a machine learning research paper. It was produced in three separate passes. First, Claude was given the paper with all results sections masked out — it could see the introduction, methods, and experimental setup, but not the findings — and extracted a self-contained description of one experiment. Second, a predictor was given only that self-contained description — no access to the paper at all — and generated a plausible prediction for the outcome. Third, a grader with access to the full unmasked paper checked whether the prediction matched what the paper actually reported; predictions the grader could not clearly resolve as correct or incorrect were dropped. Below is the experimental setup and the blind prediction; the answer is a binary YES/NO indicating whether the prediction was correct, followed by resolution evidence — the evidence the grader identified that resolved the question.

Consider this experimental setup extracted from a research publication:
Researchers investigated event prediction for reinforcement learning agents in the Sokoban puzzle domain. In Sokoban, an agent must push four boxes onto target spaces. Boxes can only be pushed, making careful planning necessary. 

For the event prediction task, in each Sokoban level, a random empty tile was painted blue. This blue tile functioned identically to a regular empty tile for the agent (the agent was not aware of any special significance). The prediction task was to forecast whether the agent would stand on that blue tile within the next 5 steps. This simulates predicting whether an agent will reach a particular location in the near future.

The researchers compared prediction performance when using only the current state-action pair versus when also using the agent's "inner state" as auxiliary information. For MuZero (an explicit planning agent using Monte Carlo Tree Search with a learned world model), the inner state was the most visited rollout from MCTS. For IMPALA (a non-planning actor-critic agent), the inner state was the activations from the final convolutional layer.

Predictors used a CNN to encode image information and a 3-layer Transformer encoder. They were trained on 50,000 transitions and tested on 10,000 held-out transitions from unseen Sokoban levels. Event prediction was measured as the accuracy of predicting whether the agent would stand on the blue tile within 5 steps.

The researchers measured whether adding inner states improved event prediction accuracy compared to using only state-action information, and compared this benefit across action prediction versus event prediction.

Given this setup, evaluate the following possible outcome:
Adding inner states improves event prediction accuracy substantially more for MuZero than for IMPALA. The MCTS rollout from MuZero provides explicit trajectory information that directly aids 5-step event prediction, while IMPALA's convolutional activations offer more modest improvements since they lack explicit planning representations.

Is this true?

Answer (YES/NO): YES